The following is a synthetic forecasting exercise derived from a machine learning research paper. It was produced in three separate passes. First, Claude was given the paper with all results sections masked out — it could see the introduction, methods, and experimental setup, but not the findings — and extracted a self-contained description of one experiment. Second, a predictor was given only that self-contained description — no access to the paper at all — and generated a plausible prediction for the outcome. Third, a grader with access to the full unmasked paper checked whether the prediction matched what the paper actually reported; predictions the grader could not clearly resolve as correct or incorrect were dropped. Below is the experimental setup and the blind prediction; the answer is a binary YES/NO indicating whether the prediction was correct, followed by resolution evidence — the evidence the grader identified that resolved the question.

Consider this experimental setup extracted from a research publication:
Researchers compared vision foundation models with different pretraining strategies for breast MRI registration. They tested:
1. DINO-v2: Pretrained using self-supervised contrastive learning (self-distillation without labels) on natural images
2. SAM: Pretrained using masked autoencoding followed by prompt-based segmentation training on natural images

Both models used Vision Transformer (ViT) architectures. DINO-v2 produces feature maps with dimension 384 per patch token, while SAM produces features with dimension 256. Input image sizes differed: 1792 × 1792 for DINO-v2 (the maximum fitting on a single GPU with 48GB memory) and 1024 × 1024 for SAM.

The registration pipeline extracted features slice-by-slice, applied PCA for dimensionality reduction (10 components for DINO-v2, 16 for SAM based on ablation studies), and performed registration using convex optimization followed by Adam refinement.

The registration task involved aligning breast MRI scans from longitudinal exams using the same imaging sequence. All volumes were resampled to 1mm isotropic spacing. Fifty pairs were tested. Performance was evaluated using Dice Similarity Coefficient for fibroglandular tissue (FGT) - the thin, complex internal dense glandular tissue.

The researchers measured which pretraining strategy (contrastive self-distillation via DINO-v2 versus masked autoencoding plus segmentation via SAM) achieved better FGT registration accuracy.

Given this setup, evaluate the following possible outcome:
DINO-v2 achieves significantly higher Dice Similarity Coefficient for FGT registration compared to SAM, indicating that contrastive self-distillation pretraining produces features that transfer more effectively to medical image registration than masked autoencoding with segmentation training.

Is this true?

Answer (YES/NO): NO